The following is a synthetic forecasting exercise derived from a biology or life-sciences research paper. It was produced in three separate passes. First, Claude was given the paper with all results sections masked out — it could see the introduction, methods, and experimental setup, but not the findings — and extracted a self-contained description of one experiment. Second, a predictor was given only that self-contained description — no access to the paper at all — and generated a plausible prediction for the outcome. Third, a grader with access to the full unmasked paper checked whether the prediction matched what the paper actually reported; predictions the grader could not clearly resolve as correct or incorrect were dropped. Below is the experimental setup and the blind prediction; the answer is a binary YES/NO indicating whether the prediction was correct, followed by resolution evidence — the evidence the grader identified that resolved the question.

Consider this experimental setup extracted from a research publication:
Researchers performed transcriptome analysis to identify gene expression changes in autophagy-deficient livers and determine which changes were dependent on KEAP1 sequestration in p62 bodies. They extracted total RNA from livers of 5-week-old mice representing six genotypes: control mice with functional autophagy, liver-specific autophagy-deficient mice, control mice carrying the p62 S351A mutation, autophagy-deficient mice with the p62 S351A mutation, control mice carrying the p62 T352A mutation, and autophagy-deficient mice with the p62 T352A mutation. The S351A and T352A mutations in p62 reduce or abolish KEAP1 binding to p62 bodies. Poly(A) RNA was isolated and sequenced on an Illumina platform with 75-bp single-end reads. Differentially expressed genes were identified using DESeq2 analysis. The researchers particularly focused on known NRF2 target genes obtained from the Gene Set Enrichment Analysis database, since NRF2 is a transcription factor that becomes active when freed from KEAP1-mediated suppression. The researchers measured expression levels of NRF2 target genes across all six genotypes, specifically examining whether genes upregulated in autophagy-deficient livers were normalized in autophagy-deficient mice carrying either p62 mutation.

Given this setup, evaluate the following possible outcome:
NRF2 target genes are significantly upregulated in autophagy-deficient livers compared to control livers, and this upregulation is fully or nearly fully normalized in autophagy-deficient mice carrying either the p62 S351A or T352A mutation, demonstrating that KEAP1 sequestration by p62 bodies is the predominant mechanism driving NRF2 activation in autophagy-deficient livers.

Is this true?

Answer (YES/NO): NO